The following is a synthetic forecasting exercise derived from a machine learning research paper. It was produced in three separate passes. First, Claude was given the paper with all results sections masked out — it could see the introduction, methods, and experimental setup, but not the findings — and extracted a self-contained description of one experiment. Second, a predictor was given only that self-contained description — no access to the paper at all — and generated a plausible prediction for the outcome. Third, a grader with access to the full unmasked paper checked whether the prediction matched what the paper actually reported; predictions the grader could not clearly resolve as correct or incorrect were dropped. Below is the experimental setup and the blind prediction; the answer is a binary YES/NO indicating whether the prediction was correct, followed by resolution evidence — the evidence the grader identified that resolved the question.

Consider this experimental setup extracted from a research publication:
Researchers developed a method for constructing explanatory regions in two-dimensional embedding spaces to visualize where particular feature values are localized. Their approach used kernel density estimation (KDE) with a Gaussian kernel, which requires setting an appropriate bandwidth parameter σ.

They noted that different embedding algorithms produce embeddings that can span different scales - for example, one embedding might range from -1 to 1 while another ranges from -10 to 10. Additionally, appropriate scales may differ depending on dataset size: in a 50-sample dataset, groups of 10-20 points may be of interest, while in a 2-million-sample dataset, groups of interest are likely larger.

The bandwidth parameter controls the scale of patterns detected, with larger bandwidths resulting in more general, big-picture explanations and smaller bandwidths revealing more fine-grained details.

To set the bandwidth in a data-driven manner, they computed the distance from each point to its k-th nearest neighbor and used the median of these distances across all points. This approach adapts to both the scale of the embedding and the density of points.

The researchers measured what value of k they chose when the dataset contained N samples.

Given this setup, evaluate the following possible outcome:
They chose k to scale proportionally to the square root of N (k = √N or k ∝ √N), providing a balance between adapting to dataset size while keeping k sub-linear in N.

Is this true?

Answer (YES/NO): YES